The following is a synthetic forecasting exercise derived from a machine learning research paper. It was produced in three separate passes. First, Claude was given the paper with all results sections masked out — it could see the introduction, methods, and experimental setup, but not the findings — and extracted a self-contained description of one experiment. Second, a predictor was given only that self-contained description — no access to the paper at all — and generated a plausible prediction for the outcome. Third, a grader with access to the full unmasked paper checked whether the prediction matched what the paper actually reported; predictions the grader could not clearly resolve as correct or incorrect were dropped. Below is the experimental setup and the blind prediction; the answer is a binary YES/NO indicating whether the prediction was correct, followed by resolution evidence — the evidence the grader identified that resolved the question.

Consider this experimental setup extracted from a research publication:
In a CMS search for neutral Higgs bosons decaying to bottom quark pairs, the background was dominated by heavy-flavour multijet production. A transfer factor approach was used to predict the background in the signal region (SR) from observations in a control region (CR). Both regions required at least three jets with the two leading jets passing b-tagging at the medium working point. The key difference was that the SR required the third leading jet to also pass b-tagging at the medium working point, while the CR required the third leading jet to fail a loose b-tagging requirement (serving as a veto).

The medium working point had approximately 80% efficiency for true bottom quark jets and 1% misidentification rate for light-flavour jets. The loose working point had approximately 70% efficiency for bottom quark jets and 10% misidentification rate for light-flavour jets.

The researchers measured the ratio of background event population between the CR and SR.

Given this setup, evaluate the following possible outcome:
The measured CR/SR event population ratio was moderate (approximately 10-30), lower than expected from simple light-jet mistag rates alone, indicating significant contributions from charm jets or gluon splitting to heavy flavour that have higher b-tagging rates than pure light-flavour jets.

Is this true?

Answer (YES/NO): NO